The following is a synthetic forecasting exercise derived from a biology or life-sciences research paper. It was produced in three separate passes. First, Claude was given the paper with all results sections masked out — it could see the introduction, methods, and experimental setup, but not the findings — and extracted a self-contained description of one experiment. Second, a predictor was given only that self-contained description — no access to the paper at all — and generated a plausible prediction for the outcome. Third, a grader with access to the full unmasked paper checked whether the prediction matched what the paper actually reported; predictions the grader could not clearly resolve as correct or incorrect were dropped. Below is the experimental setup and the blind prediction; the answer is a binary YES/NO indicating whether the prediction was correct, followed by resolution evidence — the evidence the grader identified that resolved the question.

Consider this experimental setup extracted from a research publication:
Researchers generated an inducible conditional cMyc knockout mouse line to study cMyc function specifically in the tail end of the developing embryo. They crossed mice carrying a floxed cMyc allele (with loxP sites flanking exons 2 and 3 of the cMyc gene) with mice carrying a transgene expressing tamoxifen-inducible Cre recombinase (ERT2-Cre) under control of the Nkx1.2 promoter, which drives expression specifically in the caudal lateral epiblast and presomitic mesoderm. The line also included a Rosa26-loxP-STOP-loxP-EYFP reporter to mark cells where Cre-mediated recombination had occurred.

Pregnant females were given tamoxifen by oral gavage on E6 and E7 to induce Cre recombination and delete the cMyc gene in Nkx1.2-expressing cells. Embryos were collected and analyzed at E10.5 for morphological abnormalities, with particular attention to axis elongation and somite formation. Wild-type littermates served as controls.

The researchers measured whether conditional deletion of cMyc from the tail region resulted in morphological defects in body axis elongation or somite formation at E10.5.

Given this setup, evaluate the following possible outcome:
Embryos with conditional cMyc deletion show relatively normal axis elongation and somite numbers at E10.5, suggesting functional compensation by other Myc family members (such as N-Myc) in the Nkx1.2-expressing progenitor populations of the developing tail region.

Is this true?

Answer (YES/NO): YES